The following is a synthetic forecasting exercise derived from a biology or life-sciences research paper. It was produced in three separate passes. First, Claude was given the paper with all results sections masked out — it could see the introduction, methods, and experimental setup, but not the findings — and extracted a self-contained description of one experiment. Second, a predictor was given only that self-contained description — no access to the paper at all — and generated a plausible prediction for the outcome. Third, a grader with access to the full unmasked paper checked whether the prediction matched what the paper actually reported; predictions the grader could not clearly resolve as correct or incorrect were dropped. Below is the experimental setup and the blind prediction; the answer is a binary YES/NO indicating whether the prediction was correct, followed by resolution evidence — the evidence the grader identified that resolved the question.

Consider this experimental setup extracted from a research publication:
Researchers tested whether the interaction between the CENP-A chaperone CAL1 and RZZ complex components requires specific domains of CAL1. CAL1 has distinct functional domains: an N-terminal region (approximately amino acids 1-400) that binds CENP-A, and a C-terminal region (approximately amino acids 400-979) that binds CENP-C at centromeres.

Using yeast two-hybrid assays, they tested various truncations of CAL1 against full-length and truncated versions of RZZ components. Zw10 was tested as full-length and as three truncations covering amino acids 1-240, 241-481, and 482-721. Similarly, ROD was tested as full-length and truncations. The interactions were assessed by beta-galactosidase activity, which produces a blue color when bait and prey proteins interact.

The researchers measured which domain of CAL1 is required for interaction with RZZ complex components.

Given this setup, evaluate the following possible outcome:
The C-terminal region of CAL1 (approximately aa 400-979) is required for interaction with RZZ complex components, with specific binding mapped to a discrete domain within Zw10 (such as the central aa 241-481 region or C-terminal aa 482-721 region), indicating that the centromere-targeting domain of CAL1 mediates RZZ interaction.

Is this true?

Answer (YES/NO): YES